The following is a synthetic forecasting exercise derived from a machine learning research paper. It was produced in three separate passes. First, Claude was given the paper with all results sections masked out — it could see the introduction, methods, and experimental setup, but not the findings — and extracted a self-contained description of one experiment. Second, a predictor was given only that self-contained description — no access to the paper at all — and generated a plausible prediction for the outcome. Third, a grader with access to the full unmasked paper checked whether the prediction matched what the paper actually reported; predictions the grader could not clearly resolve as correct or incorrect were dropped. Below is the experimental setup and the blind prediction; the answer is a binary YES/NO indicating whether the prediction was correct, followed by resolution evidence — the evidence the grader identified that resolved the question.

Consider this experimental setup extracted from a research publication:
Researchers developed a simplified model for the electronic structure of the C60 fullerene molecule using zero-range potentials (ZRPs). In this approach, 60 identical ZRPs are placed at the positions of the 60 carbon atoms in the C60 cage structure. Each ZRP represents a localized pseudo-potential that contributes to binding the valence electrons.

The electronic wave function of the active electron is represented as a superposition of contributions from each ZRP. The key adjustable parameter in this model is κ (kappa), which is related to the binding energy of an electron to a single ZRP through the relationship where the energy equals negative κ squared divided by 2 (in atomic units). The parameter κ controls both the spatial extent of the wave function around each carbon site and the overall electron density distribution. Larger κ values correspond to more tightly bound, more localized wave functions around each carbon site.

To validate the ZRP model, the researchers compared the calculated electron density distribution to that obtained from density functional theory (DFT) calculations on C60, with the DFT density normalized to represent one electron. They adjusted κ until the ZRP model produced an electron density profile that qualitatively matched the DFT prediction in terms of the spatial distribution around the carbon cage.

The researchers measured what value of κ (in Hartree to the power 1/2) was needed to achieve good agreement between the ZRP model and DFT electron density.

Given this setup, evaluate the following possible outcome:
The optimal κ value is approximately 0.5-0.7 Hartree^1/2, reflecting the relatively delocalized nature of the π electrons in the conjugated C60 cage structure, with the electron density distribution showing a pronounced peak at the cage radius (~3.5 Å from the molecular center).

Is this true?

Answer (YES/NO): NO